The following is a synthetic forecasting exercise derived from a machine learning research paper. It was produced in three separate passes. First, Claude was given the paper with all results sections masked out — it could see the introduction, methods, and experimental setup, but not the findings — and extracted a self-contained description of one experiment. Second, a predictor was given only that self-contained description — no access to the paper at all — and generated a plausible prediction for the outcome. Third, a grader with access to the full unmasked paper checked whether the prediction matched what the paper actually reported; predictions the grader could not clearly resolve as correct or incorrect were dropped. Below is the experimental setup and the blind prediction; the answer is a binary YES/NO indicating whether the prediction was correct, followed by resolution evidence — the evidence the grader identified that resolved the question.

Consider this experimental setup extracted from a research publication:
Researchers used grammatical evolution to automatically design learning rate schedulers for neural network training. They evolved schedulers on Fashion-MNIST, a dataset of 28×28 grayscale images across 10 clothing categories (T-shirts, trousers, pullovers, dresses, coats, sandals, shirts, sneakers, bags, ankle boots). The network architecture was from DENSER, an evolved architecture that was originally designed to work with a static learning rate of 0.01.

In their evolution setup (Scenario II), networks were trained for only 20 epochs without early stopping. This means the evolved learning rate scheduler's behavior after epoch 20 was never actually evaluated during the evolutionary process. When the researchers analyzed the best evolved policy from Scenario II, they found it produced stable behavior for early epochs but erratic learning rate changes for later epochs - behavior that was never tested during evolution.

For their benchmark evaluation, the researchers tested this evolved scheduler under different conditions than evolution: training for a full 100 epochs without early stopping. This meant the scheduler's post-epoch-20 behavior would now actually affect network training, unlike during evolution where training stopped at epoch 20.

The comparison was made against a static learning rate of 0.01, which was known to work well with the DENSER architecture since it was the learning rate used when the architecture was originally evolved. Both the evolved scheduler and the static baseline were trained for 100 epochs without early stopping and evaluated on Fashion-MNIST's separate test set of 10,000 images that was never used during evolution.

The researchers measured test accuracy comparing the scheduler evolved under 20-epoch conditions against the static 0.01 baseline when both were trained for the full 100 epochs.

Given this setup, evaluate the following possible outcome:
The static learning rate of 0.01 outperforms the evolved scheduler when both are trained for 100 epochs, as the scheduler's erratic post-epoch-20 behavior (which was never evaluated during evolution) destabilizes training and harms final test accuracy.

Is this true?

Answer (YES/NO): NO